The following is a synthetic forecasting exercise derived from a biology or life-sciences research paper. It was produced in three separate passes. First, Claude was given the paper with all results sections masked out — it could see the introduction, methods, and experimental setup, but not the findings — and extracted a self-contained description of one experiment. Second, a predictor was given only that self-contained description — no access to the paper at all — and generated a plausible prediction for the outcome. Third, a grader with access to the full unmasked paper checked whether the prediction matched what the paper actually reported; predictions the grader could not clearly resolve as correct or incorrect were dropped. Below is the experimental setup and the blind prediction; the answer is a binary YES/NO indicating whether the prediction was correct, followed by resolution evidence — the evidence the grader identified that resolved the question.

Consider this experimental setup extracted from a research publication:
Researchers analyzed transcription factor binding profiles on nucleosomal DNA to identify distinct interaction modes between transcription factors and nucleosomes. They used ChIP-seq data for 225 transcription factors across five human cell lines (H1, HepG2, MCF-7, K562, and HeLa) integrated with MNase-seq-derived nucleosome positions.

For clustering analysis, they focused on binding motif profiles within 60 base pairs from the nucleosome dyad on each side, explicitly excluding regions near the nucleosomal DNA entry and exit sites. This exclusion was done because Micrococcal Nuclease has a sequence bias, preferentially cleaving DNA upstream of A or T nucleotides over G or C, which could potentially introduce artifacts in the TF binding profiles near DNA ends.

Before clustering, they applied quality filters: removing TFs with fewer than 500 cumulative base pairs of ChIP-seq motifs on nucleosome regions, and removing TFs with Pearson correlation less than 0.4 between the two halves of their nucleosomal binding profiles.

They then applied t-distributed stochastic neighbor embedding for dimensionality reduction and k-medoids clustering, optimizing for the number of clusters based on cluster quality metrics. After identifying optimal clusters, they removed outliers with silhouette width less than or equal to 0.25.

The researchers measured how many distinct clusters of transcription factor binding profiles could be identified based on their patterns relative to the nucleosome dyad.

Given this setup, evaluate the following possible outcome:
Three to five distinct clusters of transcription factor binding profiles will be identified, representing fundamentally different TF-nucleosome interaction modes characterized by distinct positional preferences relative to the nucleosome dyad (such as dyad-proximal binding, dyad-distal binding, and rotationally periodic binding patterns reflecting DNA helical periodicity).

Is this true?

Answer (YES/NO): NO